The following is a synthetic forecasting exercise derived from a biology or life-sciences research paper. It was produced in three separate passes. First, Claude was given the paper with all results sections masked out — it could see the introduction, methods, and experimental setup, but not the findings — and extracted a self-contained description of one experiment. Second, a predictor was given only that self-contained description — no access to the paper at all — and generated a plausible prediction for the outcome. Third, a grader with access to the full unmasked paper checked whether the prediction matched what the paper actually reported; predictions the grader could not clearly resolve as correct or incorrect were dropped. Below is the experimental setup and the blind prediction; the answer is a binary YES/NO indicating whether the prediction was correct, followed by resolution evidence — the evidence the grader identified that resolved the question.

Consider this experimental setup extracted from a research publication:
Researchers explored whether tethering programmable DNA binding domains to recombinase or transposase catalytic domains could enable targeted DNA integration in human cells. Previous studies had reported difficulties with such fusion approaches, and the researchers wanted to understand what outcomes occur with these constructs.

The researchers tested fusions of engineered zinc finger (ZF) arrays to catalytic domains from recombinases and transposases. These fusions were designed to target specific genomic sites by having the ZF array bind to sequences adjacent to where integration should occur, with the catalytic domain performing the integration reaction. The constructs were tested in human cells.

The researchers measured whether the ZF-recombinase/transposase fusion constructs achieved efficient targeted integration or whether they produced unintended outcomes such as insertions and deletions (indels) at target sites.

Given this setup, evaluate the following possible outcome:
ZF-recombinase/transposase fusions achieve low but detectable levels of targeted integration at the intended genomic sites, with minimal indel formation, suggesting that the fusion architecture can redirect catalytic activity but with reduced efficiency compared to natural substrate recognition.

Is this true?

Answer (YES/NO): NO